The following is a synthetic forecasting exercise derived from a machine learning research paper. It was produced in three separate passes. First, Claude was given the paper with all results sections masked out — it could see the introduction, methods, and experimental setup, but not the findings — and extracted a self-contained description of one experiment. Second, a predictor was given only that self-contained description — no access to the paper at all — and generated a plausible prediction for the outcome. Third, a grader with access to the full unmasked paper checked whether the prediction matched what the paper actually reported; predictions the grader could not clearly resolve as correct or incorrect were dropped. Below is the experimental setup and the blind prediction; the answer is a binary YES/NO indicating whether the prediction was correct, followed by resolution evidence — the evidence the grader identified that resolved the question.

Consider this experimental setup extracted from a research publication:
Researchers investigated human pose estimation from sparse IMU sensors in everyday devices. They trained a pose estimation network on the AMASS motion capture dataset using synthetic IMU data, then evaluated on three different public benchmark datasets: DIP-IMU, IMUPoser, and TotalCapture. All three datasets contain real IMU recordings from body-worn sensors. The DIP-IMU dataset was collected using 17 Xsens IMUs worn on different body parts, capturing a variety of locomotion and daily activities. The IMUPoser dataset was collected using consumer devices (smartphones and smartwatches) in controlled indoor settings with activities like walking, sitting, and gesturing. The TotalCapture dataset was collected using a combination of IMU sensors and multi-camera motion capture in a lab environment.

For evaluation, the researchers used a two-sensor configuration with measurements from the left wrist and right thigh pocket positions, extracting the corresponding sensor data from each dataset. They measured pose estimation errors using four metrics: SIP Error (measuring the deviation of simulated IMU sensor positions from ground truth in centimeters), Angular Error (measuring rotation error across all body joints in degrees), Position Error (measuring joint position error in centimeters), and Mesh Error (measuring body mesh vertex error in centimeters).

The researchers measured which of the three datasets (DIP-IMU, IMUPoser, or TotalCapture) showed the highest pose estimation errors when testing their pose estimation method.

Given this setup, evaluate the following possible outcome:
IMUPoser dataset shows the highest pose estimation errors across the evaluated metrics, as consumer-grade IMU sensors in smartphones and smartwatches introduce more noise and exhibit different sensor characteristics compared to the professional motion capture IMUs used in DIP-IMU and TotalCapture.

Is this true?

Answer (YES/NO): NO